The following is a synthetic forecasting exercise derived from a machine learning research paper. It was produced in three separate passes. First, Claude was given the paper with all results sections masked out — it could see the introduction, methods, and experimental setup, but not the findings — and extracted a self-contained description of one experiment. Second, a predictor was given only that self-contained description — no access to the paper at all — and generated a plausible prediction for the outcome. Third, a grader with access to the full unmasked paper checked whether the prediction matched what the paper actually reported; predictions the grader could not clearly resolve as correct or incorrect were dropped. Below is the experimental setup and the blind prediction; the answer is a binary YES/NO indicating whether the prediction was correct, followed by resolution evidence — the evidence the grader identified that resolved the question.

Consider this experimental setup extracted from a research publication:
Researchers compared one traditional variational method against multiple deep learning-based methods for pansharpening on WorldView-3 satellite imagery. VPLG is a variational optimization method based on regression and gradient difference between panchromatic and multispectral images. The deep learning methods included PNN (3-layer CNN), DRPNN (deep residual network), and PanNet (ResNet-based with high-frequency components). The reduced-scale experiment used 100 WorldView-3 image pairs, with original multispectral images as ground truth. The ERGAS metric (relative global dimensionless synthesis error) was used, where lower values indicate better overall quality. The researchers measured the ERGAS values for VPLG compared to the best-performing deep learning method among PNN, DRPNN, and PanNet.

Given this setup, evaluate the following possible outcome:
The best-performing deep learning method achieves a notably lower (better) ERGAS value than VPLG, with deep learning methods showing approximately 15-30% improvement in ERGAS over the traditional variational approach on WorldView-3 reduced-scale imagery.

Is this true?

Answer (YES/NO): NO